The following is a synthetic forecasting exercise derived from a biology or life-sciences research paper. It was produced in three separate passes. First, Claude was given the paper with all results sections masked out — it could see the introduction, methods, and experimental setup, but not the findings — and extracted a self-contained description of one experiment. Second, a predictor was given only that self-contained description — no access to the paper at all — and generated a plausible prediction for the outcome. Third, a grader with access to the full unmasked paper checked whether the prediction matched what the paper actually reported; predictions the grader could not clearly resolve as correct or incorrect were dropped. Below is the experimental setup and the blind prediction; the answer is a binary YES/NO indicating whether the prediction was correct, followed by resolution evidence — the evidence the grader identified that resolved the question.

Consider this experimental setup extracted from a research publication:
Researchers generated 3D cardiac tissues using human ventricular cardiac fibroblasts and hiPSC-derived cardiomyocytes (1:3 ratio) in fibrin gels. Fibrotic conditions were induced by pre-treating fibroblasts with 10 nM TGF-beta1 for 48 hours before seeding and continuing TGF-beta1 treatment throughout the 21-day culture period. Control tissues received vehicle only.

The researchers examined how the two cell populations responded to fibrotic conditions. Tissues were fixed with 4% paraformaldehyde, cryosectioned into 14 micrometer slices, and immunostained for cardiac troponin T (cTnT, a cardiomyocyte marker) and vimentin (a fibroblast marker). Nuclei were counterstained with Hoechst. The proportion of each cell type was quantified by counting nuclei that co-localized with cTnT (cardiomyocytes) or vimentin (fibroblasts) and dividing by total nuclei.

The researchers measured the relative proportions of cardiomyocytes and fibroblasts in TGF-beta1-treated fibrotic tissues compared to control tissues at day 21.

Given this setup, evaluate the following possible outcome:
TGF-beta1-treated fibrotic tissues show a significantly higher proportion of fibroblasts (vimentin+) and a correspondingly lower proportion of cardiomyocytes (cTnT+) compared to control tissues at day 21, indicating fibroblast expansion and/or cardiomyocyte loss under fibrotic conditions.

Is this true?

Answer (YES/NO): NO